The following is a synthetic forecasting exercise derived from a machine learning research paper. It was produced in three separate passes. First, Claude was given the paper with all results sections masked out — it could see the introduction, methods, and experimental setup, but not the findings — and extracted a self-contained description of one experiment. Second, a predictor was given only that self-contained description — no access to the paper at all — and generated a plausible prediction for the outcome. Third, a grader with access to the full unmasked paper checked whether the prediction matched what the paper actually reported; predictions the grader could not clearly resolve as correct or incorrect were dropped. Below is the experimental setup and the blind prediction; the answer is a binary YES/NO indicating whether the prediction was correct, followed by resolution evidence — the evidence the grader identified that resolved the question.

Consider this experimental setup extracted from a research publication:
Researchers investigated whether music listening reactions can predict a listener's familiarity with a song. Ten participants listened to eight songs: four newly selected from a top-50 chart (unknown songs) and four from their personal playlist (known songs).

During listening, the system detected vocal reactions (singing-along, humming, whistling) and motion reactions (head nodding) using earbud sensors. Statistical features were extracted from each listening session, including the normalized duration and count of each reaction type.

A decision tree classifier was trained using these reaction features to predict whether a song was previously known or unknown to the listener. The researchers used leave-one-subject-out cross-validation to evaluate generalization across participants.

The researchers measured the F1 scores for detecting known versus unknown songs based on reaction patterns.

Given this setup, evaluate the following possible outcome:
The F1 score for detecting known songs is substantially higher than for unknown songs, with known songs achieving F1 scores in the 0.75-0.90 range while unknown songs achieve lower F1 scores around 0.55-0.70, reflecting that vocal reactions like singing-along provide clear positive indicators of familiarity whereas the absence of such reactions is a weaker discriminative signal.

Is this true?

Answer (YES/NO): NO